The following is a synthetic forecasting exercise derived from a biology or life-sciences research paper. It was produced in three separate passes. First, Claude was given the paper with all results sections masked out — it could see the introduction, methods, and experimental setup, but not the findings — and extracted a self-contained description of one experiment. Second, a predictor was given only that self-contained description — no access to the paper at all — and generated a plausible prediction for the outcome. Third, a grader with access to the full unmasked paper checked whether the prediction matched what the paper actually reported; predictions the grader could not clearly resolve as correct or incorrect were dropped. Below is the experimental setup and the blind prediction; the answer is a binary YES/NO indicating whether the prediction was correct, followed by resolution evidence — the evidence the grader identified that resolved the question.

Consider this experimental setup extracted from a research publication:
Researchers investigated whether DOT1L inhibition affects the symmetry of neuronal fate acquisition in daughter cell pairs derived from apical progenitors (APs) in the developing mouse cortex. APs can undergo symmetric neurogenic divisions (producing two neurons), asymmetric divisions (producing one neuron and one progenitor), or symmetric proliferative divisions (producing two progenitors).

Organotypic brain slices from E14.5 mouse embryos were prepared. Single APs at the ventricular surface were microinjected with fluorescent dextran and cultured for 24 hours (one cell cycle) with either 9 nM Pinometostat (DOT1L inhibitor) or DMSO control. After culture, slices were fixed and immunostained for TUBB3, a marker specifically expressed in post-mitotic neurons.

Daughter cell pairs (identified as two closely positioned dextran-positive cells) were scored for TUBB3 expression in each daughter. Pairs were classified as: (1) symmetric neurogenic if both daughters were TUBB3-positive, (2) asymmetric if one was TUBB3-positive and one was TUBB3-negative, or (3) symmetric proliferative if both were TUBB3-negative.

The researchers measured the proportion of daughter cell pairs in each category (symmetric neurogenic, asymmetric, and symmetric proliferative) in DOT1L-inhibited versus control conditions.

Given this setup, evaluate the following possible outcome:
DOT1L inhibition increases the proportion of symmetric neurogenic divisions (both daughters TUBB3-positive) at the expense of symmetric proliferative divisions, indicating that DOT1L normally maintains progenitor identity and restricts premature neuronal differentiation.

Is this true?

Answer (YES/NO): NO